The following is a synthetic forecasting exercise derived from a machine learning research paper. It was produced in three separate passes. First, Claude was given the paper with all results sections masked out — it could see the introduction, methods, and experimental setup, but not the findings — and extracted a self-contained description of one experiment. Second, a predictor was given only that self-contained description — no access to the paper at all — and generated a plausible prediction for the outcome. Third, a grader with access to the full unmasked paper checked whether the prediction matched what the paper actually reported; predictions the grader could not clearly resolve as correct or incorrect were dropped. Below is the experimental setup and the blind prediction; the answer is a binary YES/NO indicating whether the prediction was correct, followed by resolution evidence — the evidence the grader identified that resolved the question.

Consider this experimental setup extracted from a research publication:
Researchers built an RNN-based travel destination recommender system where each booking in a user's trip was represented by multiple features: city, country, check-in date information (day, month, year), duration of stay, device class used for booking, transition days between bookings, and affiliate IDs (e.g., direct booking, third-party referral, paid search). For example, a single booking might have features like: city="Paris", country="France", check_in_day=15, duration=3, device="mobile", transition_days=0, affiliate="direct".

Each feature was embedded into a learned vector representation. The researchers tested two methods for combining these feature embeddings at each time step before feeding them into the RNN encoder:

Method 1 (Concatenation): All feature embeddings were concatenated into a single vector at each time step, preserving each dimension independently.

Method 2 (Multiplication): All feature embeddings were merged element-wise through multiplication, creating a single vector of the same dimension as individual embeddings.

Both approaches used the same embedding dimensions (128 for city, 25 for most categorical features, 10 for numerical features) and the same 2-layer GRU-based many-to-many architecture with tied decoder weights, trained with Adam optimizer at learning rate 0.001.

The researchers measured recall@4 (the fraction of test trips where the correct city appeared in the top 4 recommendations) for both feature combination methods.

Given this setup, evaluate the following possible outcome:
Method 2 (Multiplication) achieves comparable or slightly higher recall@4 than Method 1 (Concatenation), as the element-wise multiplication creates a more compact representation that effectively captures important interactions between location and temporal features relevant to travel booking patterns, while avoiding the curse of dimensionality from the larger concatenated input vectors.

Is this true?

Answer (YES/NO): NO